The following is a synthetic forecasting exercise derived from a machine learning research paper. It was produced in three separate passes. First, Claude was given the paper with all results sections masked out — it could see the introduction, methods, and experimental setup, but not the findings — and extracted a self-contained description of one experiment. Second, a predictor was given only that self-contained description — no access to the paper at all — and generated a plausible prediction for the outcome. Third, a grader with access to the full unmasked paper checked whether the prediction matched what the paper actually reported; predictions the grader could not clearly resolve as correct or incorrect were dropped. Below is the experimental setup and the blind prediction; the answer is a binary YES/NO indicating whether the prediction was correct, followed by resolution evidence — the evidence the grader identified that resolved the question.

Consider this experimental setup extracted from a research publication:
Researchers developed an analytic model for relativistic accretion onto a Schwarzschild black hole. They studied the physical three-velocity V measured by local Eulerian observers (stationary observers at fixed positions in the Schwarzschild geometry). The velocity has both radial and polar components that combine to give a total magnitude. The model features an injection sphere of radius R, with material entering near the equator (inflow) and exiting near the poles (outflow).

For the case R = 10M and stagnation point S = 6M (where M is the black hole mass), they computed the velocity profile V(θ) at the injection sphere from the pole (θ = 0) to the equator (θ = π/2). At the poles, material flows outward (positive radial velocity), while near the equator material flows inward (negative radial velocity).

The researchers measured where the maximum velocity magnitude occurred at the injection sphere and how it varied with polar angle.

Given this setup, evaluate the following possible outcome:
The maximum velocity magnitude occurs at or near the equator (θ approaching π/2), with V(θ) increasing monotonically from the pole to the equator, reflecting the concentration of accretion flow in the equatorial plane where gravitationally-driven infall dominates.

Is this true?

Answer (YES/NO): NO